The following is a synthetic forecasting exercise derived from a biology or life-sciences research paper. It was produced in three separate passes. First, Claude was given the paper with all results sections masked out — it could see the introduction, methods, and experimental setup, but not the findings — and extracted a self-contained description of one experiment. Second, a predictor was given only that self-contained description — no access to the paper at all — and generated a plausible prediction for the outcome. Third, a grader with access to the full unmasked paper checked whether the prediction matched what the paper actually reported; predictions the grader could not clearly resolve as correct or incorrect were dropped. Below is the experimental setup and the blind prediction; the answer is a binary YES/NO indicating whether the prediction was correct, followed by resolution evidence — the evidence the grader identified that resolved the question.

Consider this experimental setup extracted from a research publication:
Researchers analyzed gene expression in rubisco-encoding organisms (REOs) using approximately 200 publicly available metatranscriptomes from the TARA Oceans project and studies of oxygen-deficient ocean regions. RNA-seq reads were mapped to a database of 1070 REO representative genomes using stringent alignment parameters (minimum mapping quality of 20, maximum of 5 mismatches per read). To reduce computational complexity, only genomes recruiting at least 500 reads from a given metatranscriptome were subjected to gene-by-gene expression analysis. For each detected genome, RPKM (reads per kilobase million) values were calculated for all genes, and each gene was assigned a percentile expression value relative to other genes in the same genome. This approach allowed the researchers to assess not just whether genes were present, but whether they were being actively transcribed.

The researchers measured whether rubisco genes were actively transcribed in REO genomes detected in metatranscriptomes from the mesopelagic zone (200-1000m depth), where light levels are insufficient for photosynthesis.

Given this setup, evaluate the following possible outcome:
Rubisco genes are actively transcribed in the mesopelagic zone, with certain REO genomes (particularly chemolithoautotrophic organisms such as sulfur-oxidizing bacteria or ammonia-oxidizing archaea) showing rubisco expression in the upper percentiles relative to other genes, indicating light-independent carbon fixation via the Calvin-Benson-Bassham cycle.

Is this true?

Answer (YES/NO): NO